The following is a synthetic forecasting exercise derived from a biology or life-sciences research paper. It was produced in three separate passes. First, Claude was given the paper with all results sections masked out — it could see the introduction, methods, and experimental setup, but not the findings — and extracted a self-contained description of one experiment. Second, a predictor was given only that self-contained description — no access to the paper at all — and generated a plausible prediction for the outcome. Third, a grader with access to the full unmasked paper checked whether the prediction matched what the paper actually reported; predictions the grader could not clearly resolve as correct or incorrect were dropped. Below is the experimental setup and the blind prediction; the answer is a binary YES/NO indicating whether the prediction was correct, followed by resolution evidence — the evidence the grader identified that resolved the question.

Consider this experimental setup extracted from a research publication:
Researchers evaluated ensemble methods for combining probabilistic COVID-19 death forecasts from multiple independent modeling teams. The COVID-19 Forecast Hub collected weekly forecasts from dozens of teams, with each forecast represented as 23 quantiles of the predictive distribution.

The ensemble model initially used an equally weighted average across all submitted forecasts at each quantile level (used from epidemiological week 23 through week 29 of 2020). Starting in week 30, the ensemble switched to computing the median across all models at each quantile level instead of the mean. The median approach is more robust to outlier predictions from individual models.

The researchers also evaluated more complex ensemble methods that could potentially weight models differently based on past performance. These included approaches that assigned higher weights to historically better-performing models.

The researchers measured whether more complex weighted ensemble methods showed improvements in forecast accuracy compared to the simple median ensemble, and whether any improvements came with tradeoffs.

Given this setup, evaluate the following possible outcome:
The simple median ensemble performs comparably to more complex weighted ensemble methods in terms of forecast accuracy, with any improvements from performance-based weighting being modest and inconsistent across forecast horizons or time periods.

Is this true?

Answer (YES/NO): YES